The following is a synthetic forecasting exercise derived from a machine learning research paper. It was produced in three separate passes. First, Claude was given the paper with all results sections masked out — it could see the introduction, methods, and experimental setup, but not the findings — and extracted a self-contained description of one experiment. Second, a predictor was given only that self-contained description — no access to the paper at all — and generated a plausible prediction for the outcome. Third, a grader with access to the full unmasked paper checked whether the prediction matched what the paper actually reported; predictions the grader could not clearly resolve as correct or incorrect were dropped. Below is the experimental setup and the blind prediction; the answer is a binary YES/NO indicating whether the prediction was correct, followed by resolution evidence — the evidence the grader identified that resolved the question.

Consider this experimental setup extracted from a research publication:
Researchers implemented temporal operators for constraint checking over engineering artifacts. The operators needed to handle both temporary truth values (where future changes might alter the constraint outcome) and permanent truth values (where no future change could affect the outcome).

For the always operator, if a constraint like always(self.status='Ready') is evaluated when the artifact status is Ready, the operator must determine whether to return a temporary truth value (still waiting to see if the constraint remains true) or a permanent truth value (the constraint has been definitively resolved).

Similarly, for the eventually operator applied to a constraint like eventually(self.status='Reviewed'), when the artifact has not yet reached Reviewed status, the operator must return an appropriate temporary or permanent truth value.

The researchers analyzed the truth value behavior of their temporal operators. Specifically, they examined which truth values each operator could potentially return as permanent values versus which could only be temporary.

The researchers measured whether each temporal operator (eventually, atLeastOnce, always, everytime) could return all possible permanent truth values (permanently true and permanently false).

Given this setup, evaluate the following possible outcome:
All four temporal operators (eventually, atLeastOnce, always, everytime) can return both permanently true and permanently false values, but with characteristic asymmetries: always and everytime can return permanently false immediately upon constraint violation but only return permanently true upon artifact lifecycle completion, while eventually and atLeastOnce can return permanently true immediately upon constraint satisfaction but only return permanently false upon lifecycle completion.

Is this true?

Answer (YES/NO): NO